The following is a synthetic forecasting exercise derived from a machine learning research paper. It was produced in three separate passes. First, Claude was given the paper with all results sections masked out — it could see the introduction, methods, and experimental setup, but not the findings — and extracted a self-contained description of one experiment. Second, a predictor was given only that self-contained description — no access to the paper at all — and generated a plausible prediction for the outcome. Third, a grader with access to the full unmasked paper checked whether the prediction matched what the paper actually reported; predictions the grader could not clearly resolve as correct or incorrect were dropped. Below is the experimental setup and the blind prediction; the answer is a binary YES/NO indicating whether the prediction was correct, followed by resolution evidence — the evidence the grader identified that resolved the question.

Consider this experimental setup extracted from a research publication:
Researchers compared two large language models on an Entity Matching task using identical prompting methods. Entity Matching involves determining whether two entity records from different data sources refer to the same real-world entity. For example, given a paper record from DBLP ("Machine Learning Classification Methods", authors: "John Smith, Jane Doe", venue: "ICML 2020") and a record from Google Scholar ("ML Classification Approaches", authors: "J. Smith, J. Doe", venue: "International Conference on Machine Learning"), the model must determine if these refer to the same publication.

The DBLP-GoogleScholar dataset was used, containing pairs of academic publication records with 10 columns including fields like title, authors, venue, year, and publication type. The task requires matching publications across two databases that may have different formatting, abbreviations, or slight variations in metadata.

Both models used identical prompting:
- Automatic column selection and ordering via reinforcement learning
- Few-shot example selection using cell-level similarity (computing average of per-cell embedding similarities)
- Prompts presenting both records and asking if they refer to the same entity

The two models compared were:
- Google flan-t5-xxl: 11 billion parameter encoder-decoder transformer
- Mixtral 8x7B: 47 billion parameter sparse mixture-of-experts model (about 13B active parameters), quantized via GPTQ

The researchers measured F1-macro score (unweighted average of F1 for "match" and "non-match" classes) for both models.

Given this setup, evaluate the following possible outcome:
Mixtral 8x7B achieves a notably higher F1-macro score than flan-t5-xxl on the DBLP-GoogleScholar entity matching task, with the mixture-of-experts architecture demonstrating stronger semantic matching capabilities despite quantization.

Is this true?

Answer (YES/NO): NO